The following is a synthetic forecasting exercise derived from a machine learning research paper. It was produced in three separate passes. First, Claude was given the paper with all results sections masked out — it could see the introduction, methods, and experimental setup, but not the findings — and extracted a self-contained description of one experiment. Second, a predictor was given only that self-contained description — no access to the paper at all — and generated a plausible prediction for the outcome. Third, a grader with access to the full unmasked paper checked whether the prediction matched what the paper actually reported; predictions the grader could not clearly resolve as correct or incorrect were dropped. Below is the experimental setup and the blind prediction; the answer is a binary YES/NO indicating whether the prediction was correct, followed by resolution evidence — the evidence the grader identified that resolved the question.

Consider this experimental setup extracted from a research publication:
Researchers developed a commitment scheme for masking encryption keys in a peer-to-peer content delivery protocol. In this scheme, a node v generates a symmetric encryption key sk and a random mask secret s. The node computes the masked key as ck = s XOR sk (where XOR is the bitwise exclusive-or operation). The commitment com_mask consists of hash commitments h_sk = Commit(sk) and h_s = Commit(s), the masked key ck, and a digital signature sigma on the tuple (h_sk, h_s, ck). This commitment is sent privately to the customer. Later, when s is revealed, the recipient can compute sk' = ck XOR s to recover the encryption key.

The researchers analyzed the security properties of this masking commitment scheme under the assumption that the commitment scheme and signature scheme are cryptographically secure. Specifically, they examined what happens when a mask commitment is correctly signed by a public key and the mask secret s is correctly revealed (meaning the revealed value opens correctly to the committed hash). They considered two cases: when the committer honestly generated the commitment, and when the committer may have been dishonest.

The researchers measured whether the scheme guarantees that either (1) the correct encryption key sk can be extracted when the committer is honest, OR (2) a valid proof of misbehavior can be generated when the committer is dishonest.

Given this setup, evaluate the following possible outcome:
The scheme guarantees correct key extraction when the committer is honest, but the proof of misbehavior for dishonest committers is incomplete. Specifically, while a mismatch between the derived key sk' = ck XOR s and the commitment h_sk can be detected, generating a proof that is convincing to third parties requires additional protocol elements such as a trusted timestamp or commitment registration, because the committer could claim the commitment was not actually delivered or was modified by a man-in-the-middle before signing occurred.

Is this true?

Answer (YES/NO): NO